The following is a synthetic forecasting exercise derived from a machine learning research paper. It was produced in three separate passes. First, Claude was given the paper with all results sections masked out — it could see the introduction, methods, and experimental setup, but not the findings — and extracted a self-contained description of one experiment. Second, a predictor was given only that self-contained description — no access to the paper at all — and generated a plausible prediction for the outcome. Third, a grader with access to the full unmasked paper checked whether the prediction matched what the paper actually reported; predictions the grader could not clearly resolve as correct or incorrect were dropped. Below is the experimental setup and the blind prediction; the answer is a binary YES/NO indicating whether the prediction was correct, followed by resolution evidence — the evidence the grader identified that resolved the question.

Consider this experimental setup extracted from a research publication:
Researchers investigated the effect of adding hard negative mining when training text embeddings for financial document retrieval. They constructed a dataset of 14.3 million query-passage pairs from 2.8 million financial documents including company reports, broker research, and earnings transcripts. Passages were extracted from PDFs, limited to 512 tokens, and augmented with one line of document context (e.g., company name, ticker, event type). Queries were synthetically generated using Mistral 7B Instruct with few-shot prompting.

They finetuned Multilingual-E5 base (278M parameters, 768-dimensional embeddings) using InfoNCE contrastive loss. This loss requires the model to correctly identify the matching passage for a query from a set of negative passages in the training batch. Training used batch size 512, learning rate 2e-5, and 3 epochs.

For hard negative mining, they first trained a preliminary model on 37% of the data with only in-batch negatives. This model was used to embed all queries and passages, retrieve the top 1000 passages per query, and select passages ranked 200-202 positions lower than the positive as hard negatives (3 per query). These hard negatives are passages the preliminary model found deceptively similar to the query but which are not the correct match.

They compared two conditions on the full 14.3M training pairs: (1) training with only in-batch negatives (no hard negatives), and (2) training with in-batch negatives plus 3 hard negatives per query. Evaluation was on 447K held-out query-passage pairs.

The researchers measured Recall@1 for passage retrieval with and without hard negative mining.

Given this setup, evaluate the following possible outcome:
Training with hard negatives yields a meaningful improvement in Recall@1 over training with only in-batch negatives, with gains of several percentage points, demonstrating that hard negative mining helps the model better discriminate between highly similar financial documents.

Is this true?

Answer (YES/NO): YES